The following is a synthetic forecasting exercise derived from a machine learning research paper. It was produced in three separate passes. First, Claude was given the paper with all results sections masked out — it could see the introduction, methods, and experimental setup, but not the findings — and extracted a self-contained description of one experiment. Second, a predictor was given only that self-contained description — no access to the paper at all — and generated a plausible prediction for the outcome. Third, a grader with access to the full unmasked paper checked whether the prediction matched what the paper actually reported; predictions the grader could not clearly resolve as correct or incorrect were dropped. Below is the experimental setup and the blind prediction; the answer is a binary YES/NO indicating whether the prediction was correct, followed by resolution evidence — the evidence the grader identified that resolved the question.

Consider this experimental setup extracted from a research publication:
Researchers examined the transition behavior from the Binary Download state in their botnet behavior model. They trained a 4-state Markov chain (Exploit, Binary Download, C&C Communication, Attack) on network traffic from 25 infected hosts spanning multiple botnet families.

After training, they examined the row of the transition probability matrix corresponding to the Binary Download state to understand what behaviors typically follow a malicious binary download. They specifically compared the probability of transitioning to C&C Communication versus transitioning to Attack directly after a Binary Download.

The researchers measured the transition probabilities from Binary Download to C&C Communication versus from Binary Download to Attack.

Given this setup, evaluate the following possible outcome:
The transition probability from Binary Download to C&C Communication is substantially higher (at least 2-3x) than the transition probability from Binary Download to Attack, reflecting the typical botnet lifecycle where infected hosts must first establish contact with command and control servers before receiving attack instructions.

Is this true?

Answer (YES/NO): YES